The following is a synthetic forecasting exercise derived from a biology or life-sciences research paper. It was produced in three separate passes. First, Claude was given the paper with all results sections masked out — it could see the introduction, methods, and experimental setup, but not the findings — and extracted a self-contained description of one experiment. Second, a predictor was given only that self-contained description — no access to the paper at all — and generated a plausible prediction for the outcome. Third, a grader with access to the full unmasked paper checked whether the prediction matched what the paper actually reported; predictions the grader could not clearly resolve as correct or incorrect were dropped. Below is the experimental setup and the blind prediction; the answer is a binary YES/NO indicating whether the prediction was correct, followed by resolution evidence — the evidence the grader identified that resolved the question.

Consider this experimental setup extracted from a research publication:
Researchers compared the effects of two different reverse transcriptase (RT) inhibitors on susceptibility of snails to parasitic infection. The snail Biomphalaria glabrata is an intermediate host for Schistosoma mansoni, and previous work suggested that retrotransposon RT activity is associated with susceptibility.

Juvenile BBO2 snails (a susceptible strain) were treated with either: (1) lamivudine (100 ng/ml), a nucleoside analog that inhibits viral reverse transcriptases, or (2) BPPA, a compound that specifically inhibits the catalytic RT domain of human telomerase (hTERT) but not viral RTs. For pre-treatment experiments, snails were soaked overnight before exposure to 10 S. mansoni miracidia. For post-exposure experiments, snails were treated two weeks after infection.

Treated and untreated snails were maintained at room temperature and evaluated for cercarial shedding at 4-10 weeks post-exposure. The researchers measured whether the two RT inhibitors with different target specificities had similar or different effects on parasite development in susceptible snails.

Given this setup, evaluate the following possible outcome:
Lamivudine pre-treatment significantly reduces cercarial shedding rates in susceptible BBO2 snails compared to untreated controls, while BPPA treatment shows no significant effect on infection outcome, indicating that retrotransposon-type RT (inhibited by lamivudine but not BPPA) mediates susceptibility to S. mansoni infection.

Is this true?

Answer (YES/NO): YES